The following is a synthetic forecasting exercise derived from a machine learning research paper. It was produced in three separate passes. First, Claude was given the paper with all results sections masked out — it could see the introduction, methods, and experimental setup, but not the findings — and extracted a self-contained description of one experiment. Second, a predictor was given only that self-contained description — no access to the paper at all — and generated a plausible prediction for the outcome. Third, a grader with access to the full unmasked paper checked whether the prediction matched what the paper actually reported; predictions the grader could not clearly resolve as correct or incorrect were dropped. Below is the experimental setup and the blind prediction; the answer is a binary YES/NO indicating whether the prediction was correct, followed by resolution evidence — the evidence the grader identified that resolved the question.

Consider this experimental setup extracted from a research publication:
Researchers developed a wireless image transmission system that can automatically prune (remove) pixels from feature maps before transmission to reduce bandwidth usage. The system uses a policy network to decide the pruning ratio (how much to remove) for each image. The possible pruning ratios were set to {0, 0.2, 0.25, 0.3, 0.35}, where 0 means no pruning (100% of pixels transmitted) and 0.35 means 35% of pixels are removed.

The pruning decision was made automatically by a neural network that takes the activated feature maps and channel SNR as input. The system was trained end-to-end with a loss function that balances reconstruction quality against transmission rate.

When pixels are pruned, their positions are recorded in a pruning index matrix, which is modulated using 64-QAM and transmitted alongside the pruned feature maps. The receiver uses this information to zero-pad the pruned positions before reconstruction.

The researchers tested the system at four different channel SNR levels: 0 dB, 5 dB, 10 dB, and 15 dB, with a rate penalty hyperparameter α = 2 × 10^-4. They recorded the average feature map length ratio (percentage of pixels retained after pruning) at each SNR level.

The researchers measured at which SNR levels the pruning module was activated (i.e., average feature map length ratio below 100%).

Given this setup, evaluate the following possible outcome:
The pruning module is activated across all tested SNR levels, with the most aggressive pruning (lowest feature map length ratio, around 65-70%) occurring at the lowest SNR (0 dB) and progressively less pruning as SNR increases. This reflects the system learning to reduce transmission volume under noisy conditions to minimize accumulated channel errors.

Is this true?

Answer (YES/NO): NO